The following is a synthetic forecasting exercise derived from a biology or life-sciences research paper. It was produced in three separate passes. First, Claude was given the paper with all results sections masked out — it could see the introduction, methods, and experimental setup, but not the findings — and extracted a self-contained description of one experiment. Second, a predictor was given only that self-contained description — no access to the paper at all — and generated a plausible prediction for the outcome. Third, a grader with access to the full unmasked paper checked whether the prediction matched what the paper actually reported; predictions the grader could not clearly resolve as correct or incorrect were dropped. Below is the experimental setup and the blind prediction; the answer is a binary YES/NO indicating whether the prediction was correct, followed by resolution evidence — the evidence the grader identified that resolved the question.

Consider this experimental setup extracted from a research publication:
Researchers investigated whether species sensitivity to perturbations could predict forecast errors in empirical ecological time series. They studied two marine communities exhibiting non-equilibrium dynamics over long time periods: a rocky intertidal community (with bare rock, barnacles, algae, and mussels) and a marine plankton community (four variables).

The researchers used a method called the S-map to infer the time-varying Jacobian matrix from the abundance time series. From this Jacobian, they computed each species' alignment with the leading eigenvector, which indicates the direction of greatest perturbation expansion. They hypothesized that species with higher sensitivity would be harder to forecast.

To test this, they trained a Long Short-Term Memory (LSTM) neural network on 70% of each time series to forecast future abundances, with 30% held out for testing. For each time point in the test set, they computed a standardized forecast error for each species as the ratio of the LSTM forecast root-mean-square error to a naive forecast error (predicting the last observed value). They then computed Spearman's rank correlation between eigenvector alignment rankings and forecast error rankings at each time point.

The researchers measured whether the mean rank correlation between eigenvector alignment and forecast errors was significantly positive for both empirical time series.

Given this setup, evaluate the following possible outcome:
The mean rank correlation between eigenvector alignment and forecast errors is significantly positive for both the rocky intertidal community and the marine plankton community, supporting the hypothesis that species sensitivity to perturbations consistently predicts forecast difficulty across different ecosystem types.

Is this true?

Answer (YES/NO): YES